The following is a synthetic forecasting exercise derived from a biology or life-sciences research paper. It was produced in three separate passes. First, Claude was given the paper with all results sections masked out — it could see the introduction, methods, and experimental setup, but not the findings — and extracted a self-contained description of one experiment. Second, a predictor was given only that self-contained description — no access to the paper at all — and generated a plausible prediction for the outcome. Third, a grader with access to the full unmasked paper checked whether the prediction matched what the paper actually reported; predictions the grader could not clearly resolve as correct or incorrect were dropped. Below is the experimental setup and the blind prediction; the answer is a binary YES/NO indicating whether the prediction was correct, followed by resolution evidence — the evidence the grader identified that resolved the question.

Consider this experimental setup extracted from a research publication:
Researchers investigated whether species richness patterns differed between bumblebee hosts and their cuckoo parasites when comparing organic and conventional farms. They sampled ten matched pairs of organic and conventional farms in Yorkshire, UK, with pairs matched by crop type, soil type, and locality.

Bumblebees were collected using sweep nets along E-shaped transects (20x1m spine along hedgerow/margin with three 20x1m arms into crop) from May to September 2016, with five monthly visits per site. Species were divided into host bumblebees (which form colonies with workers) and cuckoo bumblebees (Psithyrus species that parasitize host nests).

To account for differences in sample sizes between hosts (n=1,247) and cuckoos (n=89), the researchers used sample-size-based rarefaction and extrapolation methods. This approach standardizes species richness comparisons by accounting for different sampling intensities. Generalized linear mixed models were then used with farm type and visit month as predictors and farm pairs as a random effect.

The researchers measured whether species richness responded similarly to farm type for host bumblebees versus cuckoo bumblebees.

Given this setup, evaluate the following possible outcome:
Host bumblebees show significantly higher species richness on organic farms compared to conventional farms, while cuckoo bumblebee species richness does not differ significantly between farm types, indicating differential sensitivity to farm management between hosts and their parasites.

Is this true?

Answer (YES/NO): NO